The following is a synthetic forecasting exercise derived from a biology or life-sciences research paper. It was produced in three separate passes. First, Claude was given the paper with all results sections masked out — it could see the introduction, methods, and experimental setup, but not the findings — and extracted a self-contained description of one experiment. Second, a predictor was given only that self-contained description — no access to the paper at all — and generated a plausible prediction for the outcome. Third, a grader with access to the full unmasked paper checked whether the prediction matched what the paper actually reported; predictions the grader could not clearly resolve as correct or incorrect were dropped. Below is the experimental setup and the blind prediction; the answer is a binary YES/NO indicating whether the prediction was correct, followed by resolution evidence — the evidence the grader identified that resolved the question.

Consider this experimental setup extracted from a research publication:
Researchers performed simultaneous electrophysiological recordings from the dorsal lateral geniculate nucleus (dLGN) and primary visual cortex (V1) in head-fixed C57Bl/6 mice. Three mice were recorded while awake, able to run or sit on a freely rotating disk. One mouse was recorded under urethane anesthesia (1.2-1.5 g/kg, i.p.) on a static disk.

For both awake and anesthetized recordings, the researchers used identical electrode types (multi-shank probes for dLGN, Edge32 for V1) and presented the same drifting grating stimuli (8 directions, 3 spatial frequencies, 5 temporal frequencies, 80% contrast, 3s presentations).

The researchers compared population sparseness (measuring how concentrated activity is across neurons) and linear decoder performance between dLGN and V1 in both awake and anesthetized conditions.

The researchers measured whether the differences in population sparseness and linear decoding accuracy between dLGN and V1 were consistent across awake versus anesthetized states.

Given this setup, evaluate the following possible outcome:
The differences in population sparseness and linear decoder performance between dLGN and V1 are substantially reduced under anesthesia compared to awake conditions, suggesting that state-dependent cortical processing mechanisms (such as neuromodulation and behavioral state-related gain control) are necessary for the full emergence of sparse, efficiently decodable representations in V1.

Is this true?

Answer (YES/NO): NO